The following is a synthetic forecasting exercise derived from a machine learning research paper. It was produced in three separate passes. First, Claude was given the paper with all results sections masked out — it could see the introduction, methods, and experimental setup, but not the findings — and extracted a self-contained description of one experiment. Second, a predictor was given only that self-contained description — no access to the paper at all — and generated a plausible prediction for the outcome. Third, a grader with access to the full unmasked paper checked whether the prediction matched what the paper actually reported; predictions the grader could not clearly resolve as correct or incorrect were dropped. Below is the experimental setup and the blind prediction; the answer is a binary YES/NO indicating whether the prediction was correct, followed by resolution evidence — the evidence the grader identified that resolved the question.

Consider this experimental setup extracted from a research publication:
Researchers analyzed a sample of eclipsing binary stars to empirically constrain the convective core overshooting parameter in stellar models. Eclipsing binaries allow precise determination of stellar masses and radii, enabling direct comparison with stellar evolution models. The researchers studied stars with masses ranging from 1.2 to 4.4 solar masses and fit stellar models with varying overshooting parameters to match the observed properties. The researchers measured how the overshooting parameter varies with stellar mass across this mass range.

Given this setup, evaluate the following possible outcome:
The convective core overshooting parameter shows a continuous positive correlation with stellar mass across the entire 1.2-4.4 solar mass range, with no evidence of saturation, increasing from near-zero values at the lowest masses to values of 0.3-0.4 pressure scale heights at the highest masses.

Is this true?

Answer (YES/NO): NO